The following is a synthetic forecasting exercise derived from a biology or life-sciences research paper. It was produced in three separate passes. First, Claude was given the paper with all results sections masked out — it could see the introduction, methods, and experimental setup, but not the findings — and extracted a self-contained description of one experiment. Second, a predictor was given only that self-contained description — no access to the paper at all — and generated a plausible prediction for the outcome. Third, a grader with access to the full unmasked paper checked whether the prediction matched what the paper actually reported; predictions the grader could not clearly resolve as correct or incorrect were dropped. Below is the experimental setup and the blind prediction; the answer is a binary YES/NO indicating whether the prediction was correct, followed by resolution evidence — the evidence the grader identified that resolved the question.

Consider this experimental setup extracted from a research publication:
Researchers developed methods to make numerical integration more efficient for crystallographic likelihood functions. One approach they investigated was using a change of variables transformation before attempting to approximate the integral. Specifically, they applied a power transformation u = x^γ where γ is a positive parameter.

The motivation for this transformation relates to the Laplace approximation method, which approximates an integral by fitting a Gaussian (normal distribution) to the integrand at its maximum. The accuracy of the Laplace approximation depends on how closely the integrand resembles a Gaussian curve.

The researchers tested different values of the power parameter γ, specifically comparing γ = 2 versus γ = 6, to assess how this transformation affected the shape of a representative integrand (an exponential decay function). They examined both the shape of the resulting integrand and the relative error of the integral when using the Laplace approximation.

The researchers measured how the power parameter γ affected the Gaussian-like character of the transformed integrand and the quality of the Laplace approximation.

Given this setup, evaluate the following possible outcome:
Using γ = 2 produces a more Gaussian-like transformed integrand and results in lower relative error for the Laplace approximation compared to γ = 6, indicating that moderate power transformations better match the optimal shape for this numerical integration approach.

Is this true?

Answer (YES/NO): NO